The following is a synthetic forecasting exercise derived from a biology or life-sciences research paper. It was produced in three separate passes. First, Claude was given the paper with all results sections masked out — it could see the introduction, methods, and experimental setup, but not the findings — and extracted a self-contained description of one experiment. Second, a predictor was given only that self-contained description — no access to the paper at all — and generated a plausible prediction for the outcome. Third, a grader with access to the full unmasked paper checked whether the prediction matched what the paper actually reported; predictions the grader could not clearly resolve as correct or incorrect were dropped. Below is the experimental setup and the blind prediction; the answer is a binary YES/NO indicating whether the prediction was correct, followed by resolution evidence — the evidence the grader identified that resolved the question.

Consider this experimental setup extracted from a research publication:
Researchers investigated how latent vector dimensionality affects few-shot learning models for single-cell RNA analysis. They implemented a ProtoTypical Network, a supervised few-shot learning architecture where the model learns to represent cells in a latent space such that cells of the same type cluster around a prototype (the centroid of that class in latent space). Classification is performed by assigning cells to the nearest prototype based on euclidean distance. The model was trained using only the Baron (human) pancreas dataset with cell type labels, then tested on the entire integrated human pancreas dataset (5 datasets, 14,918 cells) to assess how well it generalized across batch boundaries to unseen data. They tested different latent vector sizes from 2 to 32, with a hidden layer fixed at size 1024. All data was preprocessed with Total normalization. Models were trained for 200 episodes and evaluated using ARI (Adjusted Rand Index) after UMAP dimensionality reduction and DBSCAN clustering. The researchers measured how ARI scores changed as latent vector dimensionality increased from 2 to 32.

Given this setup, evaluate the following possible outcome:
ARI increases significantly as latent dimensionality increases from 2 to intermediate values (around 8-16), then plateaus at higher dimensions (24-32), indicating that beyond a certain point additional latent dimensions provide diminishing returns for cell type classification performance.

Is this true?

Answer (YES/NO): YES